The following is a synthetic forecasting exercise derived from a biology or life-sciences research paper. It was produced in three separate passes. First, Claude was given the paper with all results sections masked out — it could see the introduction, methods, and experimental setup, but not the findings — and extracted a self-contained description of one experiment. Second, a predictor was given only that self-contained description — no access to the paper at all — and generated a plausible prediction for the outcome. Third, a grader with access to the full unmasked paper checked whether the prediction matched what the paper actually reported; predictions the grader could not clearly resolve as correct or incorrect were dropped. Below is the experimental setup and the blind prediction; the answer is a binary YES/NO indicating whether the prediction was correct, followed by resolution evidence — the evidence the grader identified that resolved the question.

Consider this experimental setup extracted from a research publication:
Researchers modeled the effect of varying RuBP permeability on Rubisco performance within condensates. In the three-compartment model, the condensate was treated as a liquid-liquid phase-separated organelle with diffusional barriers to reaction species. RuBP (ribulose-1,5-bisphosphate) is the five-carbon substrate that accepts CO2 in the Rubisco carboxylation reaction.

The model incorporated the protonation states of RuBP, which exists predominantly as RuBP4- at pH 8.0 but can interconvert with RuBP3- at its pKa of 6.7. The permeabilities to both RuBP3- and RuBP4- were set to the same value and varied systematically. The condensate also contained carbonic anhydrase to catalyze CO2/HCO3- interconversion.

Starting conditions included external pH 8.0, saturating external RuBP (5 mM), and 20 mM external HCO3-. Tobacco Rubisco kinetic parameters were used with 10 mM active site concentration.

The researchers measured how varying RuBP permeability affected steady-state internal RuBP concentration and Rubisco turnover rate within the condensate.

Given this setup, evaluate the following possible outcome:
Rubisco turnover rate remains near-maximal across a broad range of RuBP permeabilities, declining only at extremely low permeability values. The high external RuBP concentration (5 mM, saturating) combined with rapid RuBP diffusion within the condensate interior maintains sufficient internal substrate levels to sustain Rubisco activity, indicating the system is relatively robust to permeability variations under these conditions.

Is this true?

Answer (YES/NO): NO